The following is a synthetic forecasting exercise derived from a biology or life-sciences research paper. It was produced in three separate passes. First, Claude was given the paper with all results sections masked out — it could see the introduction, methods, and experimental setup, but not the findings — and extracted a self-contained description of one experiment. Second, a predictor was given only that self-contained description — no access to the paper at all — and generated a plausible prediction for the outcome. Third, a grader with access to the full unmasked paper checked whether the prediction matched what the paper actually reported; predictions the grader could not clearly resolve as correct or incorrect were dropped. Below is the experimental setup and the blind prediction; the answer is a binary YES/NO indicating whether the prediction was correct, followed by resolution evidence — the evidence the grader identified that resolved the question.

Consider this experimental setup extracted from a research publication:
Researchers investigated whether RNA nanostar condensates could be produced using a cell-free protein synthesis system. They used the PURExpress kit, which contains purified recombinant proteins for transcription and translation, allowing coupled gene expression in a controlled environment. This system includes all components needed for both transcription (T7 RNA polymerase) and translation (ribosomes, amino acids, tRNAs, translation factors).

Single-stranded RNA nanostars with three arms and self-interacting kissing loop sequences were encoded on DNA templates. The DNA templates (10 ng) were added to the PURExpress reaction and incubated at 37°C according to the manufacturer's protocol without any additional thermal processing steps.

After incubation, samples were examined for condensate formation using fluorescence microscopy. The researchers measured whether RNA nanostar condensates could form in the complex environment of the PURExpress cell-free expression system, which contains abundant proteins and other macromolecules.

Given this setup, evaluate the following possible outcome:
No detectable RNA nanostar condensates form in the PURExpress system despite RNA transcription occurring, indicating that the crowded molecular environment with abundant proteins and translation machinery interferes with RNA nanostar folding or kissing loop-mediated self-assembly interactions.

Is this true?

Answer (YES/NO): NO